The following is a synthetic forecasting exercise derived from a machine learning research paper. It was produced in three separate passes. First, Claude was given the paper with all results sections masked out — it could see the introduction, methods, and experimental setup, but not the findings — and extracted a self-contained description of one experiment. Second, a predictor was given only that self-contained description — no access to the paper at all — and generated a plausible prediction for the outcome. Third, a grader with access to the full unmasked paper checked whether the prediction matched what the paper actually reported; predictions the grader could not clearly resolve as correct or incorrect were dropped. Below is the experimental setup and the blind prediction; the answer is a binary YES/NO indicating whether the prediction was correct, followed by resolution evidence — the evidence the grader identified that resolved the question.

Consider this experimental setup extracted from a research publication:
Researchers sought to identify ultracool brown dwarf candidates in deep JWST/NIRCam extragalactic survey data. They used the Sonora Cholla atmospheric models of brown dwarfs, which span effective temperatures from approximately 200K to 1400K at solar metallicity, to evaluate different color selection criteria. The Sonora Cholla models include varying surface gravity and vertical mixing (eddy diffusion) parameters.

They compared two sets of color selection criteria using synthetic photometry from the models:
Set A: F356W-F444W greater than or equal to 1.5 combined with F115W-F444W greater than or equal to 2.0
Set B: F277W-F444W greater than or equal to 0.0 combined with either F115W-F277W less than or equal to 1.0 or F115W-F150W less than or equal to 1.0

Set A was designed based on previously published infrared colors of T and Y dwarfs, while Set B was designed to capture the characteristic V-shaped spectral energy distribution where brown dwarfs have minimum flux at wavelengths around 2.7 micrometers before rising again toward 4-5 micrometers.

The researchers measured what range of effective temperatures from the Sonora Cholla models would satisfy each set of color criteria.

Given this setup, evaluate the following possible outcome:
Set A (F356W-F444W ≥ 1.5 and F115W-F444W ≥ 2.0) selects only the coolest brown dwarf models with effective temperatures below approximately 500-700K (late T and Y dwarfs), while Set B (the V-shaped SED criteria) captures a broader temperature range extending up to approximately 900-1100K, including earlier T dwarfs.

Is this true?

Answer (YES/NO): NO